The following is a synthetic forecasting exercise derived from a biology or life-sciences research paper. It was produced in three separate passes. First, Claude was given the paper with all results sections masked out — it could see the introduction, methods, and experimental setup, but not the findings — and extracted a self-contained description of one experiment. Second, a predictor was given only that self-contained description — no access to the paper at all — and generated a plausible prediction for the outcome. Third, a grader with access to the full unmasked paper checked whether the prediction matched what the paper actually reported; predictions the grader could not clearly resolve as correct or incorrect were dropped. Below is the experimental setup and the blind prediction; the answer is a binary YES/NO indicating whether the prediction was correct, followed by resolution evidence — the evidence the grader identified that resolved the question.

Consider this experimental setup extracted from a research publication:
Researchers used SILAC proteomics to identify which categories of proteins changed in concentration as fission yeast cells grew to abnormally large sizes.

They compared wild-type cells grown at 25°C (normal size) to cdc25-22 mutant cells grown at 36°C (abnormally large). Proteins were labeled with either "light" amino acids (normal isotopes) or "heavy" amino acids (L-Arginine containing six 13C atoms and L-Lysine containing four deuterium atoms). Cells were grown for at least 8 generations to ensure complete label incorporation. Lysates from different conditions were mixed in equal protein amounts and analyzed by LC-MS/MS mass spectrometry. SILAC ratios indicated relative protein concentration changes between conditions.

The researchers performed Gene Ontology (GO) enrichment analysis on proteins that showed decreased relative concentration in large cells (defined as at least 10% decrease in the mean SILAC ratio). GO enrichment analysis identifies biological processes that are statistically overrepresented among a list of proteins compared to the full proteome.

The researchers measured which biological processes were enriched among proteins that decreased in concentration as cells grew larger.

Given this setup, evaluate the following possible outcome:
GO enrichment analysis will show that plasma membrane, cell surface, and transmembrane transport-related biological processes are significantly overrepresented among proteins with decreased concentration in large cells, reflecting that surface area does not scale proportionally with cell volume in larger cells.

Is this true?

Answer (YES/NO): NO